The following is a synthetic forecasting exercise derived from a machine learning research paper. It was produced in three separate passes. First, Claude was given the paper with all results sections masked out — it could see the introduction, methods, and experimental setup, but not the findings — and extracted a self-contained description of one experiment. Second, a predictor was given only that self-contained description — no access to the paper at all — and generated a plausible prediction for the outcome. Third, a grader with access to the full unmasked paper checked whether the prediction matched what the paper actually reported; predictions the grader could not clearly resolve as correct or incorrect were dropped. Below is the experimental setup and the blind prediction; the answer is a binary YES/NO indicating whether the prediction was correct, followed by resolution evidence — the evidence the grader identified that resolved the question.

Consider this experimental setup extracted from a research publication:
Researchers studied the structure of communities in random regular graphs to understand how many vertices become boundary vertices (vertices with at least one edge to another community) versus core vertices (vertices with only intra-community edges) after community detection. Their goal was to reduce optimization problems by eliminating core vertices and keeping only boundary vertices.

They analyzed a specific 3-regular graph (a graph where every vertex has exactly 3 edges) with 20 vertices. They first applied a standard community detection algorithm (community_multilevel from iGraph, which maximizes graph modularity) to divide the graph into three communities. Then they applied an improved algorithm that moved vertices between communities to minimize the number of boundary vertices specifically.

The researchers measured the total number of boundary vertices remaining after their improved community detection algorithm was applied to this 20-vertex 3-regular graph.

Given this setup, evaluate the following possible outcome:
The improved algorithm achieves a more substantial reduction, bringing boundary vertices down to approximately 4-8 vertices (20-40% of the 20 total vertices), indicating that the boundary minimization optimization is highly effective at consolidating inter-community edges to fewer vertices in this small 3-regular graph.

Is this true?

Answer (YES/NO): NO